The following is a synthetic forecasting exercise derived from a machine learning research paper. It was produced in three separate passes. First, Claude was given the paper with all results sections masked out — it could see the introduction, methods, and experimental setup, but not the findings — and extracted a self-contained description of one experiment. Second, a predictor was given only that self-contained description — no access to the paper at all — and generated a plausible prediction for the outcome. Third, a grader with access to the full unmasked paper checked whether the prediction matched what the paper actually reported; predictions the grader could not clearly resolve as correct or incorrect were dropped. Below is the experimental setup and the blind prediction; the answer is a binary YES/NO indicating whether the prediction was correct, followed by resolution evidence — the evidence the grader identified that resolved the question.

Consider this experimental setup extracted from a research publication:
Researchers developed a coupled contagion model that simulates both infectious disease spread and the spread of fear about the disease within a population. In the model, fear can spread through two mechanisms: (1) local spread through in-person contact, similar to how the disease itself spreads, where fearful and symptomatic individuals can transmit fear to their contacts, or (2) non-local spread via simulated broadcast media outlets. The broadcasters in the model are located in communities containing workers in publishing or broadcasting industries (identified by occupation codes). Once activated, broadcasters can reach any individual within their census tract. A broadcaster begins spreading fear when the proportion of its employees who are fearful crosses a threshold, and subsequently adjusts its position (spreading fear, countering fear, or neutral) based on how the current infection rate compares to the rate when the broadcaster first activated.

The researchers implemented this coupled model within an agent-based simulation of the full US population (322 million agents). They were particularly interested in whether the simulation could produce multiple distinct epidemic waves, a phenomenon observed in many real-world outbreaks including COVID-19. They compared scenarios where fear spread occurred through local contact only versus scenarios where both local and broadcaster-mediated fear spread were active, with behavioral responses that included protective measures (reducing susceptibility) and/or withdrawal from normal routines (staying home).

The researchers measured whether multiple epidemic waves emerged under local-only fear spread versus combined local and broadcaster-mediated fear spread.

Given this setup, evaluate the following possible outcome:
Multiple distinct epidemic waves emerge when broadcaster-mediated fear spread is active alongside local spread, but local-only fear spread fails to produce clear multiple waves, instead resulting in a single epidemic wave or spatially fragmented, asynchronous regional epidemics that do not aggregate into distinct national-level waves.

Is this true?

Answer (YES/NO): NO